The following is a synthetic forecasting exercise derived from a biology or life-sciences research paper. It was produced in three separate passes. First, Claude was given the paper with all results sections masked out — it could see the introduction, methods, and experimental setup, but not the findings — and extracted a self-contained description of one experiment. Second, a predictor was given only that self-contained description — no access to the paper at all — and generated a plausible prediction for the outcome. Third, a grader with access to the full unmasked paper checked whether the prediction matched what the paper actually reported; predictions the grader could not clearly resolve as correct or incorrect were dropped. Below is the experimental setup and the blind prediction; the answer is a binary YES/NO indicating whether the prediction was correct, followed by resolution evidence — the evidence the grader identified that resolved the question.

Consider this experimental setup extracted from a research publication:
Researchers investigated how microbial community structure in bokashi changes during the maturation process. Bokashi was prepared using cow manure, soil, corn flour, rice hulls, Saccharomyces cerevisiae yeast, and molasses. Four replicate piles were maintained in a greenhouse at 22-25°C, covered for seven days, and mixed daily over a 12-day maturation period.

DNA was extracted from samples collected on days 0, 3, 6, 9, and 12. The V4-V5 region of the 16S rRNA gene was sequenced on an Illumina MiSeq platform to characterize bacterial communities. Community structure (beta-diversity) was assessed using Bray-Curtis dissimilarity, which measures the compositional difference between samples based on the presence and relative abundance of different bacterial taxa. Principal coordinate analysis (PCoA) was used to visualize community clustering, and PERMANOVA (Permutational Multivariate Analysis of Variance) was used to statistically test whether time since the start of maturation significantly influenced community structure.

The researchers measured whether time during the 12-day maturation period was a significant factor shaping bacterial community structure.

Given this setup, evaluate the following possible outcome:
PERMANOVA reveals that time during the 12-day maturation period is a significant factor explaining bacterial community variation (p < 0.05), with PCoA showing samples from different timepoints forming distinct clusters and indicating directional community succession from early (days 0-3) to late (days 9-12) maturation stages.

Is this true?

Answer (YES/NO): YES